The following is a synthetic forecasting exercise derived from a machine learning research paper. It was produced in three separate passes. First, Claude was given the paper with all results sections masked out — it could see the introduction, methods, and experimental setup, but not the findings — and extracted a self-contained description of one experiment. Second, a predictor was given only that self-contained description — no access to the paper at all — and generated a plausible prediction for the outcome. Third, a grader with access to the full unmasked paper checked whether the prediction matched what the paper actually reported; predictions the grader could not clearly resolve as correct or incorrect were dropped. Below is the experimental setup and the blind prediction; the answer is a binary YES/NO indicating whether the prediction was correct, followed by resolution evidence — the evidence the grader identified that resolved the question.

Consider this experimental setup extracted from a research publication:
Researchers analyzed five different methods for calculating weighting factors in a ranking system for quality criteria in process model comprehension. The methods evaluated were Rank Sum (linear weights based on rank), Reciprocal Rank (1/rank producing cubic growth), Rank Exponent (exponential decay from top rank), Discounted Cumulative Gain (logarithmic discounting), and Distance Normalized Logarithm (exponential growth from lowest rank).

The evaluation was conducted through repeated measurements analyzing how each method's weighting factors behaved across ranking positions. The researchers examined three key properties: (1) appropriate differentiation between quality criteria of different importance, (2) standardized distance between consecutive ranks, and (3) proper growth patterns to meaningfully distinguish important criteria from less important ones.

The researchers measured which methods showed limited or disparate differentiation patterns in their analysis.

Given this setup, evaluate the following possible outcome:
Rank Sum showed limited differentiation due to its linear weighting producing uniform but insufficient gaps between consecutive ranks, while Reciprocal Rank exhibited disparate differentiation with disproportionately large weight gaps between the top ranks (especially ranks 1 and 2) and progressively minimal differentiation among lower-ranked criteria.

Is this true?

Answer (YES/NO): NO